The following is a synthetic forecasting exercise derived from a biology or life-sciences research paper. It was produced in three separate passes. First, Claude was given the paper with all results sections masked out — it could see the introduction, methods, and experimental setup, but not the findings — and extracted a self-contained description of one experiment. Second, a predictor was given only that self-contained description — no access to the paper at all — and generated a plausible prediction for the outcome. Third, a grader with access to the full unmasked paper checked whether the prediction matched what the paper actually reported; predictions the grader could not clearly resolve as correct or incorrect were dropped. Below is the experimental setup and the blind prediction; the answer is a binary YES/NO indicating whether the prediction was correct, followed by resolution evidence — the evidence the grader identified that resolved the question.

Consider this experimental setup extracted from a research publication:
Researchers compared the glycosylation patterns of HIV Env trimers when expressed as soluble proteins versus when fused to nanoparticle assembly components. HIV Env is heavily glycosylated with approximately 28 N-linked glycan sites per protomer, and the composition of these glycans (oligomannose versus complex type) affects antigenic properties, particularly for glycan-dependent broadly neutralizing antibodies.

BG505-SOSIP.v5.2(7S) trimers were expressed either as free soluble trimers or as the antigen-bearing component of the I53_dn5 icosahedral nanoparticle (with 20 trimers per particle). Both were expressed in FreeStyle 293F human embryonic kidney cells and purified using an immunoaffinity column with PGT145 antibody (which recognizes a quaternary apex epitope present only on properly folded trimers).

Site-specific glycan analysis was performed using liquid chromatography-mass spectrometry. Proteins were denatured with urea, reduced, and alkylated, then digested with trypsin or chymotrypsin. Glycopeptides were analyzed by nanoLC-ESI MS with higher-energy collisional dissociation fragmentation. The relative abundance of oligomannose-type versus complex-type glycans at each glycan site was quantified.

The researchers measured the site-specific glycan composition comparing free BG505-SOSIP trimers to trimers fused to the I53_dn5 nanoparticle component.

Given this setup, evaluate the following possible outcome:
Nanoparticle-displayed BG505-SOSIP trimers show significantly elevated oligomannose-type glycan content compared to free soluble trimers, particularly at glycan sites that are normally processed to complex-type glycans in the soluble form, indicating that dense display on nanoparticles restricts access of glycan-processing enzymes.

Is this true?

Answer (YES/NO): NO